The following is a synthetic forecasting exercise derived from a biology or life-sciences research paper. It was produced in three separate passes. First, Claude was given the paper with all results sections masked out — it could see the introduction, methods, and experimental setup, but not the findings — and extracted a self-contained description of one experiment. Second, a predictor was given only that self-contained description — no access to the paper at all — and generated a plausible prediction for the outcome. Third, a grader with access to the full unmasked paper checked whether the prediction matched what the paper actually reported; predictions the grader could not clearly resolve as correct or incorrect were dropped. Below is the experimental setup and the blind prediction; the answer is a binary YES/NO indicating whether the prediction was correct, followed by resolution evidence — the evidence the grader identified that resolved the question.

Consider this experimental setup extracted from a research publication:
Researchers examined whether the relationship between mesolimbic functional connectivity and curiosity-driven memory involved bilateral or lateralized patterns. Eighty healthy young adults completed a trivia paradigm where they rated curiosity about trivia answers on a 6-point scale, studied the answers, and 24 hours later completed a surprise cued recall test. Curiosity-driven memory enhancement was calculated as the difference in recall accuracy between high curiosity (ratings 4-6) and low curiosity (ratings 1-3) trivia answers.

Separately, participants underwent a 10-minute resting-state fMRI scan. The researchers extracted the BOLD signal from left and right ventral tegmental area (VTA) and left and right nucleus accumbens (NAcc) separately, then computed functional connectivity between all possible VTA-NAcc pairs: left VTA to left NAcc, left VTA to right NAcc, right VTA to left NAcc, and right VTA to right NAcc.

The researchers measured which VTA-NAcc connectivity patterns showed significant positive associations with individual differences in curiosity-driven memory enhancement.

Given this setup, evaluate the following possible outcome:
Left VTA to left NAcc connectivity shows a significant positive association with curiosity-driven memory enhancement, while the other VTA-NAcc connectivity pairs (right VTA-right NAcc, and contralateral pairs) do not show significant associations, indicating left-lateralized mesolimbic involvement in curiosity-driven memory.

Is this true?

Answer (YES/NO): NO